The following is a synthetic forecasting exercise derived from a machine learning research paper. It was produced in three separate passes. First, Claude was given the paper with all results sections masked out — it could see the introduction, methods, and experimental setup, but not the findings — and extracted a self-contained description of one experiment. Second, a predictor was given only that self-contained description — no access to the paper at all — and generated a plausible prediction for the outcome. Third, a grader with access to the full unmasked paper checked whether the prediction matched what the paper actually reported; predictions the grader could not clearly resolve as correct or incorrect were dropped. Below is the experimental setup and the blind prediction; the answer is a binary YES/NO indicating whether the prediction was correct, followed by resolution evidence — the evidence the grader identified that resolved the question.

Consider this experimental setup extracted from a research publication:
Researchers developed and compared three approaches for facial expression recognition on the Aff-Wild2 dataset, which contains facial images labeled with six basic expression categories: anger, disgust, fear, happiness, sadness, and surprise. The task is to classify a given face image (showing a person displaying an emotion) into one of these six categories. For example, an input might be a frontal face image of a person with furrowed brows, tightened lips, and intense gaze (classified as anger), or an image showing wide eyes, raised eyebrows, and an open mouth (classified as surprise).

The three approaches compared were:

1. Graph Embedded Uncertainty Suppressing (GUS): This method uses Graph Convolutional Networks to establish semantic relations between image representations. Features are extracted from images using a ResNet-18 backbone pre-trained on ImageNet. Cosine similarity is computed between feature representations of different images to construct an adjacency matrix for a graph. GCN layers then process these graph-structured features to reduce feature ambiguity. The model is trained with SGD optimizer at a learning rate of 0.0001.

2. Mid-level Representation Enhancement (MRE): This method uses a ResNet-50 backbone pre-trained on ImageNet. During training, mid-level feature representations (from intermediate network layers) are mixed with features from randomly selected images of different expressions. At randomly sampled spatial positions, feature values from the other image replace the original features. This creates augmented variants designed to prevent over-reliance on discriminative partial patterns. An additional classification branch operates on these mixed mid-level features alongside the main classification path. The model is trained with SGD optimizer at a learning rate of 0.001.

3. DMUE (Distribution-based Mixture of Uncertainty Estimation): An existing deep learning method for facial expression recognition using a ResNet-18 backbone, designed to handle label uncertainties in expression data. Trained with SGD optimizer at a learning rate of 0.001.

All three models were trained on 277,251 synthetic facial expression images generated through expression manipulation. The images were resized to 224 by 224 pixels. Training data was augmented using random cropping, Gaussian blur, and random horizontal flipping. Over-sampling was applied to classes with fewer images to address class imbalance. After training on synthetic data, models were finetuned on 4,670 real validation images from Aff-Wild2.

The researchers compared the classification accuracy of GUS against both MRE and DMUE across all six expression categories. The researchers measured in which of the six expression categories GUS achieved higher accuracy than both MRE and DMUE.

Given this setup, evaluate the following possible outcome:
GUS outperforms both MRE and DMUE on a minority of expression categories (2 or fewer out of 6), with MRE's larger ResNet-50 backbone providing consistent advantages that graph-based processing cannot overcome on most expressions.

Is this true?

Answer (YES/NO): NO